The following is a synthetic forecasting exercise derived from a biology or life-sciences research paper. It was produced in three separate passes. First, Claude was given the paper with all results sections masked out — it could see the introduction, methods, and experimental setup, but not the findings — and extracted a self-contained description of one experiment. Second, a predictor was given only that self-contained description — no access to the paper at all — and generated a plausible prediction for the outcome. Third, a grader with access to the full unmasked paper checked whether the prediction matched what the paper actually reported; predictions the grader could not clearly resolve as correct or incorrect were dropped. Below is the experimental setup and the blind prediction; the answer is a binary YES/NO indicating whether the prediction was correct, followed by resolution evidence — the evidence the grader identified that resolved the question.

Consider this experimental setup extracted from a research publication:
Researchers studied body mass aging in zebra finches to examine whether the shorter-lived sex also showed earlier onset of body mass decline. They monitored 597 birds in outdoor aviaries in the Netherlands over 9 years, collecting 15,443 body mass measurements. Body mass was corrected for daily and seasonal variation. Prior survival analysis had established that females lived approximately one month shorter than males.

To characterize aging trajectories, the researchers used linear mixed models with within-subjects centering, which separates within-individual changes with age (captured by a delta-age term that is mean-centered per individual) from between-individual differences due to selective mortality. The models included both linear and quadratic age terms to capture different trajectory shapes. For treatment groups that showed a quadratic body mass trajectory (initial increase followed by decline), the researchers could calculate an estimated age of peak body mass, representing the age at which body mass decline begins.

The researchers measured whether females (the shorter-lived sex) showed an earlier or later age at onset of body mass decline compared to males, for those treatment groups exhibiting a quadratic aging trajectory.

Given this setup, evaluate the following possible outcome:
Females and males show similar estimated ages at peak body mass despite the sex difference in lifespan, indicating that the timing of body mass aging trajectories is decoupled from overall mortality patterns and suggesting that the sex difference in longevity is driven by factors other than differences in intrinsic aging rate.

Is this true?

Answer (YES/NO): NO